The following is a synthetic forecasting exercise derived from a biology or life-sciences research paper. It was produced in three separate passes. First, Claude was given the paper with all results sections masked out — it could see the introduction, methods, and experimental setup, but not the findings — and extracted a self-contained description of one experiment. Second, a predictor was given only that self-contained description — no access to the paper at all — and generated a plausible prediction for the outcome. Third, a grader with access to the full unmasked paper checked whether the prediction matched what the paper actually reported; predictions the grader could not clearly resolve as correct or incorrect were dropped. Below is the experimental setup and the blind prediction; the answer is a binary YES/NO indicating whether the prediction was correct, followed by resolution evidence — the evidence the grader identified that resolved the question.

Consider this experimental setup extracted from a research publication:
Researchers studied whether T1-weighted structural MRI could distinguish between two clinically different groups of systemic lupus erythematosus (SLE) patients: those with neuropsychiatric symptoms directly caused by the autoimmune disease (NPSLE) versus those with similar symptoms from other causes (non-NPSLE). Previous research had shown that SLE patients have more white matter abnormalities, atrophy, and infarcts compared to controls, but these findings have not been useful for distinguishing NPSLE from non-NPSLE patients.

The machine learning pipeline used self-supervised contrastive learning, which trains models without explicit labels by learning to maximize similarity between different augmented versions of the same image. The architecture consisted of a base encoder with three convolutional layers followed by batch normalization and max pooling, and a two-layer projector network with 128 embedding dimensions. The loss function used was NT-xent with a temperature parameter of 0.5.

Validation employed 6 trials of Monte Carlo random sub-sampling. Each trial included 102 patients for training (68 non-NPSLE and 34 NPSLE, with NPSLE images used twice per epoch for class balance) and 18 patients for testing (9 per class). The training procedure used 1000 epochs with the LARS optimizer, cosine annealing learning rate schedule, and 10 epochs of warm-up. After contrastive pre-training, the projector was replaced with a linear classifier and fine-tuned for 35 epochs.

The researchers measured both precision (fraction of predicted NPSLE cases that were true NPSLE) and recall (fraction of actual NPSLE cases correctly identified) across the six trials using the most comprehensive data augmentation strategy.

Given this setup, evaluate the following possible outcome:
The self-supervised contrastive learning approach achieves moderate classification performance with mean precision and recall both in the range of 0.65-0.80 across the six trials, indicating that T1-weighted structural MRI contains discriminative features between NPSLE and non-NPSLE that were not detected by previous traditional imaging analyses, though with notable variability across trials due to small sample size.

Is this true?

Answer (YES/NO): NO